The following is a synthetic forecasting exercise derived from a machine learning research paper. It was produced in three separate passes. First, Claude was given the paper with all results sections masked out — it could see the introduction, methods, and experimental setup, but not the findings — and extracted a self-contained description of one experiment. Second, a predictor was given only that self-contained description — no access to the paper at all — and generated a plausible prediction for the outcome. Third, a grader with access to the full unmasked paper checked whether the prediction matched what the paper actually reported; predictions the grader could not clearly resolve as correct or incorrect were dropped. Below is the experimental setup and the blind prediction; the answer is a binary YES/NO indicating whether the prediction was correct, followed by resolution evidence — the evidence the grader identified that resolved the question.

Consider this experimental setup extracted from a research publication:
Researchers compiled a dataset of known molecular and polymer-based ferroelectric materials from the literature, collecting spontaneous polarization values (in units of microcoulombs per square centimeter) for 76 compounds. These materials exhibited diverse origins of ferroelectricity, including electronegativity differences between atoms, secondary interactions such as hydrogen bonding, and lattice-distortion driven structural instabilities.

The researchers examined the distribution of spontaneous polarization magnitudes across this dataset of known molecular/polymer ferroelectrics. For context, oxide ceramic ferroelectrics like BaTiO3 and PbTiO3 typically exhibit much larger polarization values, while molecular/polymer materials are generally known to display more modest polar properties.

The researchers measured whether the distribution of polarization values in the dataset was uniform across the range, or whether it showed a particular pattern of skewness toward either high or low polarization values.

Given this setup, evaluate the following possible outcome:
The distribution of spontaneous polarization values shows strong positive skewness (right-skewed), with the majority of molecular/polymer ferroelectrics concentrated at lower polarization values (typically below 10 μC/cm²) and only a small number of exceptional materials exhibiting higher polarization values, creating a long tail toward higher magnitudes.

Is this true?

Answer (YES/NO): YES